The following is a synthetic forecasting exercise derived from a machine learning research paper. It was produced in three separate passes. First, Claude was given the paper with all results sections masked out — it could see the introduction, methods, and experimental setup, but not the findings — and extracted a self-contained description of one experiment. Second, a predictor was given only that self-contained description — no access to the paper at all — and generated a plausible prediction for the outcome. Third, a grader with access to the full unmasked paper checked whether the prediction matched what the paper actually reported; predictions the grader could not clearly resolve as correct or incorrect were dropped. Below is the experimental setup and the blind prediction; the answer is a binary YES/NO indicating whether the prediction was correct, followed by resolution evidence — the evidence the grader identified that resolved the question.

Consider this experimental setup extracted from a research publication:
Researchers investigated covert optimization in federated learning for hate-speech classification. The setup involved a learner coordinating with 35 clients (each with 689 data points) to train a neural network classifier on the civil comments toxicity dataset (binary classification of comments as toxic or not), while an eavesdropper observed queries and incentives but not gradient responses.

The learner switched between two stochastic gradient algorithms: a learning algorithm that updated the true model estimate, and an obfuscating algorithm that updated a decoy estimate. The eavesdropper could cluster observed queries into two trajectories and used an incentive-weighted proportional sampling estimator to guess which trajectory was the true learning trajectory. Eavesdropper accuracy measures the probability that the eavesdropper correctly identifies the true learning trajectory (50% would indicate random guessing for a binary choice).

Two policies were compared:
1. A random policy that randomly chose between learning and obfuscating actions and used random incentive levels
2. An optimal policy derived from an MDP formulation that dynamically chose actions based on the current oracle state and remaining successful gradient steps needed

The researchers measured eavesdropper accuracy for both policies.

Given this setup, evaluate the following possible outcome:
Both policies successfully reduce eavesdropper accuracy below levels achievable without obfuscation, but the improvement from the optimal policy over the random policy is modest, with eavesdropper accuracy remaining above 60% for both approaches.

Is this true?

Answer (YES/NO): NO